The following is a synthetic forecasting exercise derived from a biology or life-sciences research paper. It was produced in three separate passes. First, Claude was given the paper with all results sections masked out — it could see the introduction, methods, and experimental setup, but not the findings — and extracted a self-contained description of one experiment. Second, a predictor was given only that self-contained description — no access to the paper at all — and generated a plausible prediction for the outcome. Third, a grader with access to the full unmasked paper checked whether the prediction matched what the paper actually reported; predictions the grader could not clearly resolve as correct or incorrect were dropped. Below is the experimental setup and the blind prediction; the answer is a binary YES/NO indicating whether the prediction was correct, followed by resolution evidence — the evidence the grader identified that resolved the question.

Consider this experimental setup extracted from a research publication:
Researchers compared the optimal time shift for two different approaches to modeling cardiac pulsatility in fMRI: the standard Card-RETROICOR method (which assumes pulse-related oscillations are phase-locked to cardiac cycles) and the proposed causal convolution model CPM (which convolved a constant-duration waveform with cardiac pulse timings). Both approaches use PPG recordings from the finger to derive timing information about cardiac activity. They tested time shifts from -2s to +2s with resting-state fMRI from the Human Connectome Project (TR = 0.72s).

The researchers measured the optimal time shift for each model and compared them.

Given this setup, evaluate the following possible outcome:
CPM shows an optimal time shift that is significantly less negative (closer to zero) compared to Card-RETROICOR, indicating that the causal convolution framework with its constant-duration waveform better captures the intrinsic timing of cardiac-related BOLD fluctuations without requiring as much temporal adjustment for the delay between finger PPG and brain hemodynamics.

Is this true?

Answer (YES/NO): NO